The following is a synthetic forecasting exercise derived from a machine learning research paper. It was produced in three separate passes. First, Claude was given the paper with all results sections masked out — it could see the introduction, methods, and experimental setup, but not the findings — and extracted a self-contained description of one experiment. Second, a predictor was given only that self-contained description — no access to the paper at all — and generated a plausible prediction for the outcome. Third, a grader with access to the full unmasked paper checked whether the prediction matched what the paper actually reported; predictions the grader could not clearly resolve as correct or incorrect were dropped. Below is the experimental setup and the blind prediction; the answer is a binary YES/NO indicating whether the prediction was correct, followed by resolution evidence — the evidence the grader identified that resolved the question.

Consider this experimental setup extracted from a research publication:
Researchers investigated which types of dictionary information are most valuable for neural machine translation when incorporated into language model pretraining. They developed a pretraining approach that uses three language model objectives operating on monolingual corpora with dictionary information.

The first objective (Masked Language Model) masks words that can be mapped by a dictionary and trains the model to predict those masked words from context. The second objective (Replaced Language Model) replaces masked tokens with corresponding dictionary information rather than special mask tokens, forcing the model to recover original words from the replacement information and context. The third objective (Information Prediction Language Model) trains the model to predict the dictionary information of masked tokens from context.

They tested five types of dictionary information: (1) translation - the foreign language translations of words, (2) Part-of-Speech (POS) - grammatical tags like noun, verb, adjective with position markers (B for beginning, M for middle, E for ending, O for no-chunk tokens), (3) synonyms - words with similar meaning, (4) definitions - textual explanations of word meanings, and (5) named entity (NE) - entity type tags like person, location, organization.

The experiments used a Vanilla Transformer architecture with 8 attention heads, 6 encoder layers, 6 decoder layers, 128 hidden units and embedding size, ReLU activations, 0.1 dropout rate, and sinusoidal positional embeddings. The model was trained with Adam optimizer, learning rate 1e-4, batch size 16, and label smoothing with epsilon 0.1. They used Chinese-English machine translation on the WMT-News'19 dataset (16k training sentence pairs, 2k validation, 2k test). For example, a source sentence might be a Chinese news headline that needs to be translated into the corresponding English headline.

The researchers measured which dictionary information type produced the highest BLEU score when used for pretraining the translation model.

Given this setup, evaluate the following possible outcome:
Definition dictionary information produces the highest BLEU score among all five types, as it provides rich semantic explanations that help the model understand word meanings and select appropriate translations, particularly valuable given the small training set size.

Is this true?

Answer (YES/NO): NO